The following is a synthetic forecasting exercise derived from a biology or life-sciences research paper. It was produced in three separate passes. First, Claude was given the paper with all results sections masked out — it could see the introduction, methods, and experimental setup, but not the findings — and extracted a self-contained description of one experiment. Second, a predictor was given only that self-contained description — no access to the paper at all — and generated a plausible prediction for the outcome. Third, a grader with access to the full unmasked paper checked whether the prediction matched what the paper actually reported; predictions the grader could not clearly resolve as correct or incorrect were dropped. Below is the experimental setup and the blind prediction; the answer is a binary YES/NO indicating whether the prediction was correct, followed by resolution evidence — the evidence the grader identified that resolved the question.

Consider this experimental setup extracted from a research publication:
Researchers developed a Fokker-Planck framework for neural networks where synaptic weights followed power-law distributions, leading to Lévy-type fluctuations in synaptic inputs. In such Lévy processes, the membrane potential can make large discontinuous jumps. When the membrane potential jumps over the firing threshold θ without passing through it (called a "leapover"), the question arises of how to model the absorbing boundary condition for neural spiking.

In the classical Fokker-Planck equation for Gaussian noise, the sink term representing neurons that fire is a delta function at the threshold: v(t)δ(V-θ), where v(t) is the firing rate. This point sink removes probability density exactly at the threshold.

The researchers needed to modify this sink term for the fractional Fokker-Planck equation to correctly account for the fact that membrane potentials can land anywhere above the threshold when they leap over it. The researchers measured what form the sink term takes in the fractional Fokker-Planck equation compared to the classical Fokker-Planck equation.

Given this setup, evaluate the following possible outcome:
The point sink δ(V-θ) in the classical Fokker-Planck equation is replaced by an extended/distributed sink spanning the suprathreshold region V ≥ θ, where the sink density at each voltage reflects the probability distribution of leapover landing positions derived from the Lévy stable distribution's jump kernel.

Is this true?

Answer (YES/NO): YES